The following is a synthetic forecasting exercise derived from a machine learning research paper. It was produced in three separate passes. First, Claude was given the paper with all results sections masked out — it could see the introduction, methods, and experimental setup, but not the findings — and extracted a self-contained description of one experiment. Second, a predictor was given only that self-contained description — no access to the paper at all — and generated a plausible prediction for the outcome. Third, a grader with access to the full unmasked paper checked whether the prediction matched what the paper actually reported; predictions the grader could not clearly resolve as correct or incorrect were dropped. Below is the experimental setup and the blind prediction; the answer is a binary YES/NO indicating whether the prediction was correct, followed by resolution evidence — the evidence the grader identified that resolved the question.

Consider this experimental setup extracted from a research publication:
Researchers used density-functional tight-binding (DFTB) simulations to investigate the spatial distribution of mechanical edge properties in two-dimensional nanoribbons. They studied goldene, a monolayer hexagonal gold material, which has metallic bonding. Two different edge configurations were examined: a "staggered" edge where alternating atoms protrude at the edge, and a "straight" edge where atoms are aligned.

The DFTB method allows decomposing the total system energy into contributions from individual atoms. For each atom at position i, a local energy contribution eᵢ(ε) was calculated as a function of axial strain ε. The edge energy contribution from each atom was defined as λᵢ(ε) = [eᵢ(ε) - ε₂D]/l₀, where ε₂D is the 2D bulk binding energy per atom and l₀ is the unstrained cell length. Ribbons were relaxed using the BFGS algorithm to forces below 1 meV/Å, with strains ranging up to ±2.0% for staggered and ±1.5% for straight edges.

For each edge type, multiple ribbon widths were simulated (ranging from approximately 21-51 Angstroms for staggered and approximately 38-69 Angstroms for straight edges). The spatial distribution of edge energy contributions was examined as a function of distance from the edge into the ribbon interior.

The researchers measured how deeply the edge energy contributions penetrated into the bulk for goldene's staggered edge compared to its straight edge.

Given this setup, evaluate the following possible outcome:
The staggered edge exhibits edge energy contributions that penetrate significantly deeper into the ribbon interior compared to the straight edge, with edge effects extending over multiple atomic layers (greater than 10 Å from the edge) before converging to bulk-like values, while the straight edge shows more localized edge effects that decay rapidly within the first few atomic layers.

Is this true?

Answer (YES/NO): NO